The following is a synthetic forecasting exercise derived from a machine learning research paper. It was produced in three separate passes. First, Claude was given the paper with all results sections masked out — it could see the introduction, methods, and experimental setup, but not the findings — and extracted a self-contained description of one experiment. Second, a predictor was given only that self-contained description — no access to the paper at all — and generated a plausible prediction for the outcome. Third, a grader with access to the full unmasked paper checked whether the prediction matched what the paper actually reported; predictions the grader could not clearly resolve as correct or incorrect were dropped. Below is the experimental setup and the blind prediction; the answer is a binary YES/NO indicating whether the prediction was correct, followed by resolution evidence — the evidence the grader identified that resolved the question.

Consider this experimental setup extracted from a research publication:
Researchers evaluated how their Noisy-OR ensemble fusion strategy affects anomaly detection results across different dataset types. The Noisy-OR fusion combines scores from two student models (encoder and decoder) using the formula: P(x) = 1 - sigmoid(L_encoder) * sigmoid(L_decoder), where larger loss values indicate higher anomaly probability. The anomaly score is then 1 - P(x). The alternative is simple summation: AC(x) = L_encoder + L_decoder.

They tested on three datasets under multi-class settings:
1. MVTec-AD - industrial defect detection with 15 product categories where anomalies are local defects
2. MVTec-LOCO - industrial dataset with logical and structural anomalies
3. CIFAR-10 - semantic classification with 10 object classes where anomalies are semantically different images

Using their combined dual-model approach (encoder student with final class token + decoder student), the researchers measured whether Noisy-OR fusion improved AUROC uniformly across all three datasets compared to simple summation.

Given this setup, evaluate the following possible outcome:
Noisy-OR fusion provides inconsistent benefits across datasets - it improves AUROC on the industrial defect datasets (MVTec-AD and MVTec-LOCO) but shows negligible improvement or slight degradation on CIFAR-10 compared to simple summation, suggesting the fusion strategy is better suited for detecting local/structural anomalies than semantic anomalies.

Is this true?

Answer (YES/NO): NO